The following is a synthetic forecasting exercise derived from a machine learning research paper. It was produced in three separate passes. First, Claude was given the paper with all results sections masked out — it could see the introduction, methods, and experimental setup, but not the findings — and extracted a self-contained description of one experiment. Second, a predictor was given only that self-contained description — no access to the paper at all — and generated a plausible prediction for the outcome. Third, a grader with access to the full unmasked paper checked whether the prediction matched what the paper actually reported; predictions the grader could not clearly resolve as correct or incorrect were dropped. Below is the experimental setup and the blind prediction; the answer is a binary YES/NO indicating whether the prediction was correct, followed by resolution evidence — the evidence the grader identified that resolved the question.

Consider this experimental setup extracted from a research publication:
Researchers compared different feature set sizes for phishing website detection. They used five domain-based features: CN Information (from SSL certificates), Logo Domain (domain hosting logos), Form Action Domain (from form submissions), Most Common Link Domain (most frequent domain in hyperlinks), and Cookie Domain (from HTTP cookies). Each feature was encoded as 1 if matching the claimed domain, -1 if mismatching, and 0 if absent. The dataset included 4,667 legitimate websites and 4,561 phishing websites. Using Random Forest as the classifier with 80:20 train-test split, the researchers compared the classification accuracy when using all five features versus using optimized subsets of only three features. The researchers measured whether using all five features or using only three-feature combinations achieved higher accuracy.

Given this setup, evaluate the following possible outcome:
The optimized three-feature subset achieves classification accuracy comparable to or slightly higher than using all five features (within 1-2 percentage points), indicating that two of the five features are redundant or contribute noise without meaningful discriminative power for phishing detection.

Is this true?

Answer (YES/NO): NO